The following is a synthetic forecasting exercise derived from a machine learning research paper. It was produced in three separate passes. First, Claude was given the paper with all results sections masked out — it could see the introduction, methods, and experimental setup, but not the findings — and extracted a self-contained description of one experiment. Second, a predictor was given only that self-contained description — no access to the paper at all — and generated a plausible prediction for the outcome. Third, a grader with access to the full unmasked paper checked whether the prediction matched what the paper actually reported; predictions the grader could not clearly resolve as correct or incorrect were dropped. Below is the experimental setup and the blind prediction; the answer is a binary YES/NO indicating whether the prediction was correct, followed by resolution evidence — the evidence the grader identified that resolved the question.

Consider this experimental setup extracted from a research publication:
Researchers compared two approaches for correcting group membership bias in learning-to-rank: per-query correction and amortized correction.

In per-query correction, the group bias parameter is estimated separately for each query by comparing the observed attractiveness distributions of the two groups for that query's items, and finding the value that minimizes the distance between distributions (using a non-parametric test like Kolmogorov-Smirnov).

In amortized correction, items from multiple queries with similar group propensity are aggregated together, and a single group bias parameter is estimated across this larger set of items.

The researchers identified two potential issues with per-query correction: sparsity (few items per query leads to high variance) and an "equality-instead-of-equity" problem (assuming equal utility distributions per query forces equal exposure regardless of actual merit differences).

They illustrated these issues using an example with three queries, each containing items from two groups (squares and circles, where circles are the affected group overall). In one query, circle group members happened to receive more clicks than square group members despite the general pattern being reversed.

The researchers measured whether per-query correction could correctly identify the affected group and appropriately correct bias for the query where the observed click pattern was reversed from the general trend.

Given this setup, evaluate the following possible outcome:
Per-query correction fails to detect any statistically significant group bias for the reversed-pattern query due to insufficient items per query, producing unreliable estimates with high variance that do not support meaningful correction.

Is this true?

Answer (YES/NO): NO